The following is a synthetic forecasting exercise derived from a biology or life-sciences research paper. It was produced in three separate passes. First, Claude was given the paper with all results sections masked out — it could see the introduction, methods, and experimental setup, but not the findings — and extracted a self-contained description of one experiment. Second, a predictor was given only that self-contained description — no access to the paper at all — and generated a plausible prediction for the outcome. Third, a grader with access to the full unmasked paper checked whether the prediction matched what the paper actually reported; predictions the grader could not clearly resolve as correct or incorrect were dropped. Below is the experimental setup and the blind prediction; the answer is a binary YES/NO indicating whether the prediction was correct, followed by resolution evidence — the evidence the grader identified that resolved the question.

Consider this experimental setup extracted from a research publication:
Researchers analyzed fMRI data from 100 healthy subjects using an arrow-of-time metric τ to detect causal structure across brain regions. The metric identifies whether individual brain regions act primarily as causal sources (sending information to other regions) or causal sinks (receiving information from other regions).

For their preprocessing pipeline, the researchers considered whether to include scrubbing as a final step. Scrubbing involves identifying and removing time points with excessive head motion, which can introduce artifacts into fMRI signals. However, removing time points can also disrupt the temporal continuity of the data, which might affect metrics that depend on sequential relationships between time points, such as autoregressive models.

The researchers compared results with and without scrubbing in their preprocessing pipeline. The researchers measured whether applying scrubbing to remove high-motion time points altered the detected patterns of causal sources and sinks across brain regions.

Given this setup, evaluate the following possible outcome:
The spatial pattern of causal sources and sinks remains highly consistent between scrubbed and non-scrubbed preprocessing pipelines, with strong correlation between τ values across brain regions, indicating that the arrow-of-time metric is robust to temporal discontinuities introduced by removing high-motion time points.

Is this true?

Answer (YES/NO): YES